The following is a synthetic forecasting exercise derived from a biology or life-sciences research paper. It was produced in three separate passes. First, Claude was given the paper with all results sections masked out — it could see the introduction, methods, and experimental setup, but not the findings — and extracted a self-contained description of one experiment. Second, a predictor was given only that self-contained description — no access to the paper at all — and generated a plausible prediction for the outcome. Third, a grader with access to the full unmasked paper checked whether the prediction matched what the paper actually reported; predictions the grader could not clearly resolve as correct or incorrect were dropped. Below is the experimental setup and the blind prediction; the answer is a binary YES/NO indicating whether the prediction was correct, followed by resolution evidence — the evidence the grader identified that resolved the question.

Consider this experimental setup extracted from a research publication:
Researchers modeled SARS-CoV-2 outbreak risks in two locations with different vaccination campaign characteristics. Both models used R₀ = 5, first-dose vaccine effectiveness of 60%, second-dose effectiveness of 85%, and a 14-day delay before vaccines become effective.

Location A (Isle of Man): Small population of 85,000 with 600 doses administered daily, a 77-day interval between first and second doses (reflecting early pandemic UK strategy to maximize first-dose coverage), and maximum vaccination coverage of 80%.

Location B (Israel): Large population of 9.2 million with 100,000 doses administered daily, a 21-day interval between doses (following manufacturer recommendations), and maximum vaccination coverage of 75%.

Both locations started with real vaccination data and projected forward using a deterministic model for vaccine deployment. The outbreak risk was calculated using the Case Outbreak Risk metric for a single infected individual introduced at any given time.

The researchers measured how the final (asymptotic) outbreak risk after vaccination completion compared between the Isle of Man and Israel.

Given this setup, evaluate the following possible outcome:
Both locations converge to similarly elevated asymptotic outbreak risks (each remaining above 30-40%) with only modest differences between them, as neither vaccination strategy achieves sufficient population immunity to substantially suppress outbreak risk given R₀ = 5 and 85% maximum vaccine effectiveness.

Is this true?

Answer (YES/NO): NO